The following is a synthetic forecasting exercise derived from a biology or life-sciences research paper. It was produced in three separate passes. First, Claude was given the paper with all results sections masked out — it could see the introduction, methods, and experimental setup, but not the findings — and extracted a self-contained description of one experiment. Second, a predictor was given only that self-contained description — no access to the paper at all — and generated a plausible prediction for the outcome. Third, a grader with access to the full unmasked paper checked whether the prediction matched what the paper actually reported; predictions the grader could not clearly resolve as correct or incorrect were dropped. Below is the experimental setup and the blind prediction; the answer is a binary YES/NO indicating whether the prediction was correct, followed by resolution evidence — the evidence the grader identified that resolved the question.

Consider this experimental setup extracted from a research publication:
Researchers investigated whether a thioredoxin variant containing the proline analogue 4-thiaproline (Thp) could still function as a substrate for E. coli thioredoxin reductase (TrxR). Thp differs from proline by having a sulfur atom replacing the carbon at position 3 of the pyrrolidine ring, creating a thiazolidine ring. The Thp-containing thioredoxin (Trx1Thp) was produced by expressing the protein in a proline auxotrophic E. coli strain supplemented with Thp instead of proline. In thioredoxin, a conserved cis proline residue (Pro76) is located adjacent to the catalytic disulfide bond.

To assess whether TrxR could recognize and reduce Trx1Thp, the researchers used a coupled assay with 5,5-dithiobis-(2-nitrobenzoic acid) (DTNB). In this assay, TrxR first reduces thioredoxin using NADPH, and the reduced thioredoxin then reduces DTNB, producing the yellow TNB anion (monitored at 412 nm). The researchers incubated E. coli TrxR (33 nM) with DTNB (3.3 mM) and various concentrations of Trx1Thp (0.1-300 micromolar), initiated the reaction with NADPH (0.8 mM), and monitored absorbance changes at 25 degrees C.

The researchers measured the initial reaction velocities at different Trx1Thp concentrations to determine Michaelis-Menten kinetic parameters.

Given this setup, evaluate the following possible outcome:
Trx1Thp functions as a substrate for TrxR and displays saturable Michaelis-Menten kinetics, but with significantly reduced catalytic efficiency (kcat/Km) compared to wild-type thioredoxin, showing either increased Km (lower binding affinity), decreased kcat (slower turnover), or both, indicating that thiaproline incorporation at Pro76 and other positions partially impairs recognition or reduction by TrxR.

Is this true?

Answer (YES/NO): NO